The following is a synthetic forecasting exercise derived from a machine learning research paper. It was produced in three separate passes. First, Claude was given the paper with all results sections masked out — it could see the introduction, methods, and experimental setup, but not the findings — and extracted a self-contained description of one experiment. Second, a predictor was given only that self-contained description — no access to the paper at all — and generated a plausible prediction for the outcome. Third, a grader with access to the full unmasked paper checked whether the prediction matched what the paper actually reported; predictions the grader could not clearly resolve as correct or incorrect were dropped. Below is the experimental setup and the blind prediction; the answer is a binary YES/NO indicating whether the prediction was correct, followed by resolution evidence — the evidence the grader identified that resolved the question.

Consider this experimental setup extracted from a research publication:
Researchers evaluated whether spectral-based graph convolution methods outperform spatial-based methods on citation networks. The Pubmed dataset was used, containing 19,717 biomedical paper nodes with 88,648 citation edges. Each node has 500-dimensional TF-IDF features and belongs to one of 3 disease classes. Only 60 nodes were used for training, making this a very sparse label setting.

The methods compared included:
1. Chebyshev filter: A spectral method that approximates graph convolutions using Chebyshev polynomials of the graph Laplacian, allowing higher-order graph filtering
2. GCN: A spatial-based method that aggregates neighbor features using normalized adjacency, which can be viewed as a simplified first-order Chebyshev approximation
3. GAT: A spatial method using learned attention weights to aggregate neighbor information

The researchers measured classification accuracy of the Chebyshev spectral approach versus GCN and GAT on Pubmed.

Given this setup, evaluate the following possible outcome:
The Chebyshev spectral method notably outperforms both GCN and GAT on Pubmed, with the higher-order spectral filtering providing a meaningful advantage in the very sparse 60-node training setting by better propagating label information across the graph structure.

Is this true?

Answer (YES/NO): NO